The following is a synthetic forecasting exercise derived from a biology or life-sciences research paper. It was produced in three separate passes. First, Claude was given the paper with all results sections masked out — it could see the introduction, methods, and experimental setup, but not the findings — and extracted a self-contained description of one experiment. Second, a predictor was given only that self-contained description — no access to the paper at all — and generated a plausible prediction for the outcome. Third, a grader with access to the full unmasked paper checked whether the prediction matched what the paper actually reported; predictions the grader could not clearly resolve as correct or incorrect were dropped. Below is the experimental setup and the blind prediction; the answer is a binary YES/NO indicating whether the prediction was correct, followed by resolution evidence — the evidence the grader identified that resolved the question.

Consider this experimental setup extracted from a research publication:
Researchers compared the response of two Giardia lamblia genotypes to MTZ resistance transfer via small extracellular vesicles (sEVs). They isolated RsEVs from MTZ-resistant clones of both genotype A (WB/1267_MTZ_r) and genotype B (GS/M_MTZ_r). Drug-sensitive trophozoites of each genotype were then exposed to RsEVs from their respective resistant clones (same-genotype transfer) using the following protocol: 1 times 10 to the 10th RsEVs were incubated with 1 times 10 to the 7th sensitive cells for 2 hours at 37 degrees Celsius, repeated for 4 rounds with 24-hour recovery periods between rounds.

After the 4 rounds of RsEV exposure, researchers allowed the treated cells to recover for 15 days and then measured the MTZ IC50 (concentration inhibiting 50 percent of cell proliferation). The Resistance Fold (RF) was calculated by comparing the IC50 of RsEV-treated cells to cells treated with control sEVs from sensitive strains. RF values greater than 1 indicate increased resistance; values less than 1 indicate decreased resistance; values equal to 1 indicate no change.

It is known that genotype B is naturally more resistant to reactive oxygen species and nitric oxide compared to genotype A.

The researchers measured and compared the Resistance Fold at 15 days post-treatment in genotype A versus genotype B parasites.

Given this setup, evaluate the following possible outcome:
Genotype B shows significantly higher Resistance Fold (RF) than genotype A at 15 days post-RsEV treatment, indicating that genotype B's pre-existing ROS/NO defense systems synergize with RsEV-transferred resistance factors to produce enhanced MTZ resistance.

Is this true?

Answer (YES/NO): YES